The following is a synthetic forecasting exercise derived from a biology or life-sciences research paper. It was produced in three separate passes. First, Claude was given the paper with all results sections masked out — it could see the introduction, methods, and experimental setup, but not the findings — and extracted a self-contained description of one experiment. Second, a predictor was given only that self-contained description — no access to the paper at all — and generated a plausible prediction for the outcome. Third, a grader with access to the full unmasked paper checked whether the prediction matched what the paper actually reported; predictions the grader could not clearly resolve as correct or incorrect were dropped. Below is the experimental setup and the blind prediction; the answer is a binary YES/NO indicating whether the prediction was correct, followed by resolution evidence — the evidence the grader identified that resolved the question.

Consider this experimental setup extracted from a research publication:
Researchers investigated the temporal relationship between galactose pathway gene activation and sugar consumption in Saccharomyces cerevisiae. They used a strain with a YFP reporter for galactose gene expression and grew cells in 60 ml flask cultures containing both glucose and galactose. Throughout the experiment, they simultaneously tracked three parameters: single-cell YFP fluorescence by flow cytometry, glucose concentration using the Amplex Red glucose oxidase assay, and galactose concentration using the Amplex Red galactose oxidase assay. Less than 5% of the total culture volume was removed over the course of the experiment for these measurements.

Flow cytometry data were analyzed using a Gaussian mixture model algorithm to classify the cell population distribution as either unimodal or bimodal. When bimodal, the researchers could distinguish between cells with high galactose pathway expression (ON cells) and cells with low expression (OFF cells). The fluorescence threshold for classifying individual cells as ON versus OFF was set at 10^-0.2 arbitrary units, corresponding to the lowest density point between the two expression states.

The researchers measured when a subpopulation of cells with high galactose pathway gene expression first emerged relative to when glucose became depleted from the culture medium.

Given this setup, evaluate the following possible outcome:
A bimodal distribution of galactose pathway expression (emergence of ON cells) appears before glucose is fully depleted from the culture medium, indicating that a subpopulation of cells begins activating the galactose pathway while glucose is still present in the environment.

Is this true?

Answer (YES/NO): YES